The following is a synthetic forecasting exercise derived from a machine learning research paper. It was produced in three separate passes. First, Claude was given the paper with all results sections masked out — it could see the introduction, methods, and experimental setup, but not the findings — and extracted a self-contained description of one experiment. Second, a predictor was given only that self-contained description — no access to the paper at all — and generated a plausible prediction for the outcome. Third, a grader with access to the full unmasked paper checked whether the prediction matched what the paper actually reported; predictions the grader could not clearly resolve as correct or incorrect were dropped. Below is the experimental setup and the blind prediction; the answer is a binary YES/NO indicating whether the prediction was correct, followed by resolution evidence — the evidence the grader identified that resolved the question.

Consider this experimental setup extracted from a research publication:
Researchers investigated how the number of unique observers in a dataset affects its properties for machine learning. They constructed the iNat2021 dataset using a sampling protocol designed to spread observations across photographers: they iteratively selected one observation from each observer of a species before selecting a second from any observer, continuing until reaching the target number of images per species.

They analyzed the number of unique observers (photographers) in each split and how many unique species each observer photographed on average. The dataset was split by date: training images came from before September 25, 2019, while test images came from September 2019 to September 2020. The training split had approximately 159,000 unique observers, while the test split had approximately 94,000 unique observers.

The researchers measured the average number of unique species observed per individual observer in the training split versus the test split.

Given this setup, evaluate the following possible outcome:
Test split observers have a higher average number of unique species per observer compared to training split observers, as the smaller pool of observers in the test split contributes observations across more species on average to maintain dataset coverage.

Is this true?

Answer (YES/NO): NO